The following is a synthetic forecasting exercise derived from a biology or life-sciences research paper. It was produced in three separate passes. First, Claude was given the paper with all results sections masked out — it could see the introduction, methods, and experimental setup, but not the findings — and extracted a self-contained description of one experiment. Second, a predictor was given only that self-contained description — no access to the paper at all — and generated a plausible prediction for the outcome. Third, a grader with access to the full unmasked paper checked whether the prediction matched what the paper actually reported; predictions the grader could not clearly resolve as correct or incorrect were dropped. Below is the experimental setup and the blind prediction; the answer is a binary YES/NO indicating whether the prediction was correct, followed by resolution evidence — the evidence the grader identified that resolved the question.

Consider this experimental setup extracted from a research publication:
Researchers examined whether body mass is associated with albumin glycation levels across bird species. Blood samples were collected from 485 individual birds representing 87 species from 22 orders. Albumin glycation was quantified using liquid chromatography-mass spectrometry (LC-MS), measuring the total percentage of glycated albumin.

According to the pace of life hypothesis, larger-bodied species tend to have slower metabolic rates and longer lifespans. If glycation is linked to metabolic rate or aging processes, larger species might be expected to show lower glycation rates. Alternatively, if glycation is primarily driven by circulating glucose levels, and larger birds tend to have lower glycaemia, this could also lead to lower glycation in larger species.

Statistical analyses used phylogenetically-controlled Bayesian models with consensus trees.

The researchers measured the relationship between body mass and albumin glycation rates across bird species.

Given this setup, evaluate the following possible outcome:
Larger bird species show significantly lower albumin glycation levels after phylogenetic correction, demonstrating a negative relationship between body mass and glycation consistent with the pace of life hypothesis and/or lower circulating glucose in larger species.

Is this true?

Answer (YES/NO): NO